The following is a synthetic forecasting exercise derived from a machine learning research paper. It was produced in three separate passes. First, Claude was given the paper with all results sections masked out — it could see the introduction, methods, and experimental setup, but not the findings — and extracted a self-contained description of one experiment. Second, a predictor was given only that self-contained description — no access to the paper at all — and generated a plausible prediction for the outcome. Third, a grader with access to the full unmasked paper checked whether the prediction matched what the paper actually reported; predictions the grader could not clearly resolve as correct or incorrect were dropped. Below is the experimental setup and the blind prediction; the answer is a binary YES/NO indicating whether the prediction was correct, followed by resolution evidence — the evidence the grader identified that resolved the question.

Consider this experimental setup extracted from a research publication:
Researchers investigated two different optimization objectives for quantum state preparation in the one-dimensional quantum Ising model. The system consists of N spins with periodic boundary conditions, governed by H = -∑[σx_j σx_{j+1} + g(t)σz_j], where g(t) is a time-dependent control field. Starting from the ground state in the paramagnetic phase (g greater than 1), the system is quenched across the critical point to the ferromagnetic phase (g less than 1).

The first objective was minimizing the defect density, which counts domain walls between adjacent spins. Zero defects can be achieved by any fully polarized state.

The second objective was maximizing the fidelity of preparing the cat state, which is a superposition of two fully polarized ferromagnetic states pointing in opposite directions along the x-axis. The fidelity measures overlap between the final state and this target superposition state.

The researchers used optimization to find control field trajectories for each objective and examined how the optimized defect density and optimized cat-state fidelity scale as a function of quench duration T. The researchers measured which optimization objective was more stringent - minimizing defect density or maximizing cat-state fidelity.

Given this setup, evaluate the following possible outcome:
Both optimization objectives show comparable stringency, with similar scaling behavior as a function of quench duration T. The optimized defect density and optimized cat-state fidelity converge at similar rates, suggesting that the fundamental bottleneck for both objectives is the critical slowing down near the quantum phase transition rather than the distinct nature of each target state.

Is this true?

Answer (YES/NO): NO